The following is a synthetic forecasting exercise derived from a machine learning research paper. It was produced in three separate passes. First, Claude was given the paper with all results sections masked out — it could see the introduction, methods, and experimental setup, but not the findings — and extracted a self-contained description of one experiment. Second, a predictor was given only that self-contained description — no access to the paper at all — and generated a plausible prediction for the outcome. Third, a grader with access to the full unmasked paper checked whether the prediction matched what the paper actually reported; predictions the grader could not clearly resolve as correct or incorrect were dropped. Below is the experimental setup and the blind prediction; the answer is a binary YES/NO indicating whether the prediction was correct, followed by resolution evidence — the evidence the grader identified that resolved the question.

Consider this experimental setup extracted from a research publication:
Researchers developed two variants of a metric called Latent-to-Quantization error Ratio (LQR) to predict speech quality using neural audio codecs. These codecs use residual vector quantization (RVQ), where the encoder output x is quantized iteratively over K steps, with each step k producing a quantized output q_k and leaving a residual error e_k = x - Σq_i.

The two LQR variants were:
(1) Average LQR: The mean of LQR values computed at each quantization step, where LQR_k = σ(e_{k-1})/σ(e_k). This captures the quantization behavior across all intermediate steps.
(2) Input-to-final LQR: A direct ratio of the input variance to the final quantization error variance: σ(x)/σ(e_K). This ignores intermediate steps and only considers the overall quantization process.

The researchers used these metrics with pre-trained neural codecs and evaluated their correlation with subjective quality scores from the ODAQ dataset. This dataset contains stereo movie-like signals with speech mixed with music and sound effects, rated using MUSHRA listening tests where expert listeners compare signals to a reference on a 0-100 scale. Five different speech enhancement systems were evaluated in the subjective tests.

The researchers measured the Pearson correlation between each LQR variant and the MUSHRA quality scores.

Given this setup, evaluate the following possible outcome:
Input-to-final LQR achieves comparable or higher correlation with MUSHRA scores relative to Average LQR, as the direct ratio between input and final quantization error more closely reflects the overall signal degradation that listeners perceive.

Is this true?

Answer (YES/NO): YES